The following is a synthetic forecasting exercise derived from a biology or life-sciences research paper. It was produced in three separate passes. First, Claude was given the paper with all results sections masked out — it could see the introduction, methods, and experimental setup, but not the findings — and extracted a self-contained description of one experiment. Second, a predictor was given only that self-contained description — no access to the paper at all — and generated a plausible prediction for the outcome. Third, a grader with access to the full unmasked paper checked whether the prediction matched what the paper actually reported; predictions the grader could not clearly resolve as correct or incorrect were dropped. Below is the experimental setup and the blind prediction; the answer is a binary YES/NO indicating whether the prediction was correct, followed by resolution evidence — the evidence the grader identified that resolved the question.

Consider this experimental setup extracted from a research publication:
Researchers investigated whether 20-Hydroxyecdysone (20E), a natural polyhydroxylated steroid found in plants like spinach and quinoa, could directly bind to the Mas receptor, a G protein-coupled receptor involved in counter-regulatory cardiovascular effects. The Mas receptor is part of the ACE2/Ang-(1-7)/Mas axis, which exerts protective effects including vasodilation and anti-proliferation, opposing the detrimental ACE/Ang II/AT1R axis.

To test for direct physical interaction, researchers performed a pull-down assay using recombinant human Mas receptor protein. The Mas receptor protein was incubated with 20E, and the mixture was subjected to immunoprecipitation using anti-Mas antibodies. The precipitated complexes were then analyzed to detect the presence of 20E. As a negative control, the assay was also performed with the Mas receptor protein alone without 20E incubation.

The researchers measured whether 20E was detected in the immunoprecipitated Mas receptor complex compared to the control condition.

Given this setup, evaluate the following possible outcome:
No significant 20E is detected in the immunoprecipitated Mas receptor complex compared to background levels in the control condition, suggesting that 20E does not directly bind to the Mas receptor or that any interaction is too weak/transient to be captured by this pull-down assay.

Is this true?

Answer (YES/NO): NO